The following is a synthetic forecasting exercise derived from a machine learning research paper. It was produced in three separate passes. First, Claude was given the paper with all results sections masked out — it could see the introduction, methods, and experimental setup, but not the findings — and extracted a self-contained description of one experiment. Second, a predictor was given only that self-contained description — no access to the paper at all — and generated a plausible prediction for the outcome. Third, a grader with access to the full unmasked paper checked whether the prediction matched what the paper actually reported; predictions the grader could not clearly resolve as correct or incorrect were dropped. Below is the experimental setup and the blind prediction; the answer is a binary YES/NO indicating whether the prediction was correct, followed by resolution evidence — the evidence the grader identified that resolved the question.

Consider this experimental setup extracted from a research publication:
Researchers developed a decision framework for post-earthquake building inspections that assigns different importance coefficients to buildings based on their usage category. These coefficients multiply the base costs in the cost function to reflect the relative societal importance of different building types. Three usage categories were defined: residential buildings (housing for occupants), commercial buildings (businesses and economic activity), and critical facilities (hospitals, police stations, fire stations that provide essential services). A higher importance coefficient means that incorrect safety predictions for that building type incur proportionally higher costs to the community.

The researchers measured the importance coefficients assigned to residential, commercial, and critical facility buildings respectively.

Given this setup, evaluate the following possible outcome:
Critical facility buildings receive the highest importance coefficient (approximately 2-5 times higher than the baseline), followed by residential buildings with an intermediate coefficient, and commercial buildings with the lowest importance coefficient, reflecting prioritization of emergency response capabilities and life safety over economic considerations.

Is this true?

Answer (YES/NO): NO